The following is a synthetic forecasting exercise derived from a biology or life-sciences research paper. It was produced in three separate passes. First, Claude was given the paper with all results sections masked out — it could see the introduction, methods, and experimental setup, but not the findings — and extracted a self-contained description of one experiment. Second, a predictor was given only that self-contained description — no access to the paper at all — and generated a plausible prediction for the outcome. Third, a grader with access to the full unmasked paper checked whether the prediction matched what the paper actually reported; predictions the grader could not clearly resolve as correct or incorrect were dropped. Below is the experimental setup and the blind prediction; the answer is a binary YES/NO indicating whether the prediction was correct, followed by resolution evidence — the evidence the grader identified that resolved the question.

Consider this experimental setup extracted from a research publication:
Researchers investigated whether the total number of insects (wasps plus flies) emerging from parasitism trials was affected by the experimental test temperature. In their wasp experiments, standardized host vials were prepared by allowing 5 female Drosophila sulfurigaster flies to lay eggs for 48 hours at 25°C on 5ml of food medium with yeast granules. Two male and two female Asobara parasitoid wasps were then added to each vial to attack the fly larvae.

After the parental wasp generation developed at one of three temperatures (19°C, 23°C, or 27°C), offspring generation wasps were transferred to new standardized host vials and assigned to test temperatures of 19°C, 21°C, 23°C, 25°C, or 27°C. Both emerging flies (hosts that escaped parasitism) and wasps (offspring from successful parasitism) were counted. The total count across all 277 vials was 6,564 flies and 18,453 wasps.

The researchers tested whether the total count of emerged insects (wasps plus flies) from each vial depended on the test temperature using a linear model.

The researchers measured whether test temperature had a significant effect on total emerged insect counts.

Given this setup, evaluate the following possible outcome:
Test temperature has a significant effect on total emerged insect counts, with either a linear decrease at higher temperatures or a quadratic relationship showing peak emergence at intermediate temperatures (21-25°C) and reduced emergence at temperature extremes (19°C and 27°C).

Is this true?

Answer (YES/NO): NO